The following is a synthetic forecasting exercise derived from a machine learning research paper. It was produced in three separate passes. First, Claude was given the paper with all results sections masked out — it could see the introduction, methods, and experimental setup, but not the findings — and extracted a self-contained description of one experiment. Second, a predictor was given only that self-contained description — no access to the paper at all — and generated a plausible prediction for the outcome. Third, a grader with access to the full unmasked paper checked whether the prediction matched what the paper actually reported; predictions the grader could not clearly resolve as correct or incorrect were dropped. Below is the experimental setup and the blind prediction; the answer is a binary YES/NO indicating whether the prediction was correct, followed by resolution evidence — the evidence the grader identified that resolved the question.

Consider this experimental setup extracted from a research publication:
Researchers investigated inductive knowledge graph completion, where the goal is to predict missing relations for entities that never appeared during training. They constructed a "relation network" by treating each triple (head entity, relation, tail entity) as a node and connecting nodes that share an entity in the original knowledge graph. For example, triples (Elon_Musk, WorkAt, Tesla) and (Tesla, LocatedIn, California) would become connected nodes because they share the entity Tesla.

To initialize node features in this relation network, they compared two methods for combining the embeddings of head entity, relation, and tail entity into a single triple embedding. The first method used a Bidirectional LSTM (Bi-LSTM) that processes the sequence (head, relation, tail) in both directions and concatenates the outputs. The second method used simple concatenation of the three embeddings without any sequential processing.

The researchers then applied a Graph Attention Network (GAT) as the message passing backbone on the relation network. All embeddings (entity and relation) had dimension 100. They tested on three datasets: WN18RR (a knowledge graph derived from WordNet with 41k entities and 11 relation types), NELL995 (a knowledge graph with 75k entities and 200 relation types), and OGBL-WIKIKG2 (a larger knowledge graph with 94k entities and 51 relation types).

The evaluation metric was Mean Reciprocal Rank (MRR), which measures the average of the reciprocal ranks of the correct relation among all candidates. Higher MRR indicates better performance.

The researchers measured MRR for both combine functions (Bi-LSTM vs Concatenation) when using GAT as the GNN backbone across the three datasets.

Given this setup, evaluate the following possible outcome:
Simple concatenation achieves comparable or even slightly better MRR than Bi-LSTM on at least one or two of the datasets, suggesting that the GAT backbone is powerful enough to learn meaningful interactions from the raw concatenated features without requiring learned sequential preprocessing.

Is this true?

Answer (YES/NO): YES